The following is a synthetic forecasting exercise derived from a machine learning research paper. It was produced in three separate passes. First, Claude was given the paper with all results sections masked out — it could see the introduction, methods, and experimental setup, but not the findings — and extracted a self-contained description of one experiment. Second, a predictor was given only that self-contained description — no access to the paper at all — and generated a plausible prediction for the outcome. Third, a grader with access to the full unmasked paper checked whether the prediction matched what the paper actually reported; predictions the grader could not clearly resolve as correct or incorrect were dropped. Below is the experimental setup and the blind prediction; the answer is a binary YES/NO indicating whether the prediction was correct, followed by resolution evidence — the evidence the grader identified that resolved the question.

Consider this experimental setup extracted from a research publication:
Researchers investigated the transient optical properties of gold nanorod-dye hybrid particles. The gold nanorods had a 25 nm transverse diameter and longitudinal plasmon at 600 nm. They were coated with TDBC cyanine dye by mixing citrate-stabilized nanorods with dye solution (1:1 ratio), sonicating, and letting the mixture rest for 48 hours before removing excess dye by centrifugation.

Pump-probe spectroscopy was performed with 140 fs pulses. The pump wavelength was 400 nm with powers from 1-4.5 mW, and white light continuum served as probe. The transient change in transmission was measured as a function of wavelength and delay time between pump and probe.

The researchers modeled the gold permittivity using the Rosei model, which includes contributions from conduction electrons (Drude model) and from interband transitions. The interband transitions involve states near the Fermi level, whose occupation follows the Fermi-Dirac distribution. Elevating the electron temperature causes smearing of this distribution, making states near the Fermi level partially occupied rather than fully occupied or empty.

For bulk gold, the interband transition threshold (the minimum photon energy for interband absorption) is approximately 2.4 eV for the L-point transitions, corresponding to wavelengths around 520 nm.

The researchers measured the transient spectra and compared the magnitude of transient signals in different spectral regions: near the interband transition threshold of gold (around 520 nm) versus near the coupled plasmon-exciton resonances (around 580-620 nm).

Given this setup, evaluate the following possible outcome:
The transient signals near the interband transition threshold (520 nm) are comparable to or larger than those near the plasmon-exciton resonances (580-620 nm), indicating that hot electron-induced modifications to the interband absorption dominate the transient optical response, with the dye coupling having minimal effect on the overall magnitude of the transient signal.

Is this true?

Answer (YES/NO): NO